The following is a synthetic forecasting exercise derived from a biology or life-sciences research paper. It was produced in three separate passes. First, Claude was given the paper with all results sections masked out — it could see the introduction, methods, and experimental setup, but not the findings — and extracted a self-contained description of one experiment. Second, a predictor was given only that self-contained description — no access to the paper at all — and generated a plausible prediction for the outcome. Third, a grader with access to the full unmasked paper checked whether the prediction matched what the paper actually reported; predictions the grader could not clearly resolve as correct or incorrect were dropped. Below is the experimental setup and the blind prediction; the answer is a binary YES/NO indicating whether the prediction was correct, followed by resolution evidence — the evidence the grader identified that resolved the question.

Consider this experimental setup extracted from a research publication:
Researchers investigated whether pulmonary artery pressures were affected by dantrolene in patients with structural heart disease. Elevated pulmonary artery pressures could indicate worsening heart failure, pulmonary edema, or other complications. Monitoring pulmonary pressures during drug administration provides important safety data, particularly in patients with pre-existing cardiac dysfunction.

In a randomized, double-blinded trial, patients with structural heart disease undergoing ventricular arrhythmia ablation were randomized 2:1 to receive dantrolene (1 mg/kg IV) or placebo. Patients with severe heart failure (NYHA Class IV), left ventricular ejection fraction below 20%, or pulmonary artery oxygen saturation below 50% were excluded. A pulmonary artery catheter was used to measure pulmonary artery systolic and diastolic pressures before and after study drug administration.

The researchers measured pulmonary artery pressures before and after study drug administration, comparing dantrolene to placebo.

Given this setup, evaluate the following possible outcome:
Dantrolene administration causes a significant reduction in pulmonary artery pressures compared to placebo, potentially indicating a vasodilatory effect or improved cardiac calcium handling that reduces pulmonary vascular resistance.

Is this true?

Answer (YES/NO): NO